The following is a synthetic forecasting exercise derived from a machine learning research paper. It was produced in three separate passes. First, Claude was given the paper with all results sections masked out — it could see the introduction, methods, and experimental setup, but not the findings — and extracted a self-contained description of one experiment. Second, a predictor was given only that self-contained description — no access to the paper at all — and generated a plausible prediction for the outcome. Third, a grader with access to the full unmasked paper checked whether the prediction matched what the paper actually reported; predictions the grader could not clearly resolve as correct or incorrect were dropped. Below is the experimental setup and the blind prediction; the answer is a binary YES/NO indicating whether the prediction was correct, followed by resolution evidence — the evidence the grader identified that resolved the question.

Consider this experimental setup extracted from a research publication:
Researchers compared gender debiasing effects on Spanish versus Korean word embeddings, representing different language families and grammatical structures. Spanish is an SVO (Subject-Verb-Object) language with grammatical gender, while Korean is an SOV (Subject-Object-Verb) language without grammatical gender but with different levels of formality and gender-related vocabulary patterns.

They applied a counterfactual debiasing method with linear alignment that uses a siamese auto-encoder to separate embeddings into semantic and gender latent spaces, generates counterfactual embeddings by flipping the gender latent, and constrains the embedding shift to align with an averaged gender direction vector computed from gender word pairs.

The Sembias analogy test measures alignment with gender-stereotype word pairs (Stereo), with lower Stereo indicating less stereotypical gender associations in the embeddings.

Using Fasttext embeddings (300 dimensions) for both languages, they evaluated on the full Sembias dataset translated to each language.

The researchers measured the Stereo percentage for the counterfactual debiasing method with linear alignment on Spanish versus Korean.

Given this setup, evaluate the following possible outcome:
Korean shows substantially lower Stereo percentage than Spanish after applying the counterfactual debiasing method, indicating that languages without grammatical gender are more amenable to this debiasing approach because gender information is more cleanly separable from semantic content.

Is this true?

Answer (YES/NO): YES